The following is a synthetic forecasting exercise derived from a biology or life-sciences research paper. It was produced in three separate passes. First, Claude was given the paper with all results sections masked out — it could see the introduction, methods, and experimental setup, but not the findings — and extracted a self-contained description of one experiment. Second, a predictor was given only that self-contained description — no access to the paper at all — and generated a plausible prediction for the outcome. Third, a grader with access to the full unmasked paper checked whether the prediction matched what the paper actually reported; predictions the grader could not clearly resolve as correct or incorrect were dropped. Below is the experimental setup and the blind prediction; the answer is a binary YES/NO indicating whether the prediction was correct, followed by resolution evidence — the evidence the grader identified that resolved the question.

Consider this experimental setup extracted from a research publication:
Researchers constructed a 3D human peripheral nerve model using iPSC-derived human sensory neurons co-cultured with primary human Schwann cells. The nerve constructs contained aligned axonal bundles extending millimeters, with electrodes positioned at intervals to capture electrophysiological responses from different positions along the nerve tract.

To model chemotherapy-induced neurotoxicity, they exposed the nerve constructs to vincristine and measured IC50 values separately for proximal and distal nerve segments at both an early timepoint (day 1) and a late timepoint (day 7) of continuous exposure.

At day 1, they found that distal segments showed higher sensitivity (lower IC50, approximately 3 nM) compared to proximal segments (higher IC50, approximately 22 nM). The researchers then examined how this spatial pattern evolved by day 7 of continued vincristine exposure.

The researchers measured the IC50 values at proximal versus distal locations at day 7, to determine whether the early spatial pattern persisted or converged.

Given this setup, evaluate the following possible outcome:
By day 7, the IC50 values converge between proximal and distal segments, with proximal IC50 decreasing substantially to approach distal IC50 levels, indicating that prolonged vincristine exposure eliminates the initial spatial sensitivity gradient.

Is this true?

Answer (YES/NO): YES